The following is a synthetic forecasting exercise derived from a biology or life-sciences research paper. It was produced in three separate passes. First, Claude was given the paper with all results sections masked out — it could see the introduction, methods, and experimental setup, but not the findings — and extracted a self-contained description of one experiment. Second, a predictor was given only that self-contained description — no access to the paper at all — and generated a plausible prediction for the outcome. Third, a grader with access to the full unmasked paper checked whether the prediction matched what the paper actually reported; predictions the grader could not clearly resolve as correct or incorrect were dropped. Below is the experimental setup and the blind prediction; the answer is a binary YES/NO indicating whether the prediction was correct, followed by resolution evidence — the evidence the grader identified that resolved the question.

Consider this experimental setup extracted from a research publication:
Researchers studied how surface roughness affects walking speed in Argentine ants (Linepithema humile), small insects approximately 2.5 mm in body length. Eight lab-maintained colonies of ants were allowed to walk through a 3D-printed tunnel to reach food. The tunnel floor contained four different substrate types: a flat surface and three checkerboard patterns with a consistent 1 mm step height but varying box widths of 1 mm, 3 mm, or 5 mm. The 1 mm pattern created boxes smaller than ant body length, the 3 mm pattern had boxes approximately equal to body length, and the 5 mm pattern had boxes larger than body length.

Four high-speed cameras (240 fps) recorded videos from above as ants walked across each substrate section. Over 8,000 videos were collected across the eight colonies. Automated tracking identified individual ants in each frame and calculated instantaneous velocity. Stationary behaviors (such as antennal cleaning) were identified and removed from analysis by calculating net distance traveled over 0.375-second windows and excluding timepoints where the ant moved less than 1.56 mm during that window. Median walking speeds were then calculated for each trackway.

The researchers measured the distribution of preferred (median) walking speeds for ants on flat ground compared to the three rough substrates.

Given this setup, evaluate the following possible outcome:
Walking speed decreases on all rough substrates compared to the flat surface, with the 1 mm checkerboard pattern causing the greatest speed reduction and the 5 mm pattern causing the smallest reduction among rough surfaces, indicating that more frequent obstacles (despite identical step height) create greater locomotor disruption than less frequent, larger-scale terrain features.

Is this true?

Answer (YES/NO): NO